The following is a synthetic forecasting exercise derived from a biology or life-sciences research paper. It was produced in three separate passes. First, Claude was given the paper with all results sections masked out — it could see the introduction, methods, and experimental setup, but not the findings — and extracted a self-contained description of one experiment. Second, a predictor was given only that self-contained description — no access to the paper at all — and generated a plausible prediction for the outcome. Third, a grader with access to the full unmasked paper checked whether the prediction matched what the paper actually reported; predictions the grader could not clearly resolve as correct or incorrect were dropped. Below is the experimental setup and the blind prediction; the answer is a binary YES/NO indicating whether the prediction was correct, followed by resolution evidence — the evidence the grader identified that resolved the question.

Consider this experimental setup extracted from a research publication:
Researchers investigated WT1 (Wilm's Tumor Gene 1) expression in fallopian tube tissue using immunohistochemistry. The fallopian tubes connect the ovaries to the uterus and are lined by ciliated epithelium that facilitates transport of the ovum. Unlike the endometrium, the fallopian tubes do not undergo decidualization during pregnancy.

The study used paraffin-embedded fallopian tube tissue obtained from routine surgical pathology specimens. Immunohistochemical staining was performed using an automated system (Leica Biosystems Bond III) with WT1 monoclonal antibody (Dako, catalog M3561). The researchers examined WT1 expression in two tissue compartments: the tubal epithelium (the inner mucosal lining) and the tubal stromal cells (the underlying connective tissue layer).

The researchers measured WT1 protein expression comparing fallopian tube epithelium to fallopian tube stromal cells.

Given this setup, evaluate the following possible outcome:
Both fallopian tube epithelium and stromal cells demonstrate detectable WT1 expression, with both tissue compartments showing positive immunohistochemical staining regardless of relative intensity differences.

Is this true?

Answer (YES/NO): NO